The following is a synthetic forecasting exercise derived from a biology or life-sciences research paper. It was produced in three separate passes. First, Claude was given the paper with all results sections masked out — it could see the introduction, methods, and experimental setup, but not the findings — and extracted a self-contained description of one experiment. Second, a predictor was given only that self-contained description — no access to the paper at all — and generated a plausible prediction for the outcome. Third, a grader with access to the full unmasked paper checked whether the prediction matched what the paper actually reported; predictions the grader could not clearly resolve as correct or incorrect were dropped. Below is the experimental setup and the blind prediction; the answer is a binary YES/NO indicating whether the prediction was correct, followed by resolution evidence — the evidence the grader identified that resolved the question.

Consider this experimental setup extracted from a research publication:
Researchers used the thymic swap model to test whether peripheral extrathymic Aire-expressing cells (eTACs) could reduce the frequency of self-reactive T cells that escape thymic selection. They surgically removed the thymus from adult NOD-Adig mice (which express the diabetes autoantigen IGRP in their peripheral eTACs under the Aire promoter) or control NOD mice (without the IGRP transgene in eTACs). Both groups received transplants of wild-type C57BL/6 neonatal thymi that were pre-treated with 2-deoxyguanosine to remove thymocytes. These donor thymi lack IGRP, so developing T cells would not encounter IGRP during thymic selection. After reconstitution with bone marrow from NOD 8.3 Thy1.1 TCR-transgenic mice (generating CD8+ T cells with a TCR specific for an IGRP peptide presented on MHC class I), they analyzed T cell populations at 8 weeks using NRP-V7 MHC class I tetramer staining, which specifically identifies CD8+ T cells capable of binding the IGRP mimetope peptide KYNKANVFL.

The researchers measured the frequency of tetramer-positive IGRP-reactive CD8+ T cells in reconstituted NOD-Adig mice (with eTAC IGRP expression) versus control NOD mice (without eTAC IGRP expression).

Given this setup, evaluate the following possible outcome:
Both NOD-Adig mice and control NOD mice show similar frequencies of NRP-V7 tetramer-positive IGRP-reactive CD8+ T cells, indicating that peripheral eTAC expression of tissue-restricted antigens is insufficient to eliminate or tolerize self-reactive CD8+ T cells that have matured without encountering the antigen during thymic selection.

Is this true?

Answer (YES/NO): NO